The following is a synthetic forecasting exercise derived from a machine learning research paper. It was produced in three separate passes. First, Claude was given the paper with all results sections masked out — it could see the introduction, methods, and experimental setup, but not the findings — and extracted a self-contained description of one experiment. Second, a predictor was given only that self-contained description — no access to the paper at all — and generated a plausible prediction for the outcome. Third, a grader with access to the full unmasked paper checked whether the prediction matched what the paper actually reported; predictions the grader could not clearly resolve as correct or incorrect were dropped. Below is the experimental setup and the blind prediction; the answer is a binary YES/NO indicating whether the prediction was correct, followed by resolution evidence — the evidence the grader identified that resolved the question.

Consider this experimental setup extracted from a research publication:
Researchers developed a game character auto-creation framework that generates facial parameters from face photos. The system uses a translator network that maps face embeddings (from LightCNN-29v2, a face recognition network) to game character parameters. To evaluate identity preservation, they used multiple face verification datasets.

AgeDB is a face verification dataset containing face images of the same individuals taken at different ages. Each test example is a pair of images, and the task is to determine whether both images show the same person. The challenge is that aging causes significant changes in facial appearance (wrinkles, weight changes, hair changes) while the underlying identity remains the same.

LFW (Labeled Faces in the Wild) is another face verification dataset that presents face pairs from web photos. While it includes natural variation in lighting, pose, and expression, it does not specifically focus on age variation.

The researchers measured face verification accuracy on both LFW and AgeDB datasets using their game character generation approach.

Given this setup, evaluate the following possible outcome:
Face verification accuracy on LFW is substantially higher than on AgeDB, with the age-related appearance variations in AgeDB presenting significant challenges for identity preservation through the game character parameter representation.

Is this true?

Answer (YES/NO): YES